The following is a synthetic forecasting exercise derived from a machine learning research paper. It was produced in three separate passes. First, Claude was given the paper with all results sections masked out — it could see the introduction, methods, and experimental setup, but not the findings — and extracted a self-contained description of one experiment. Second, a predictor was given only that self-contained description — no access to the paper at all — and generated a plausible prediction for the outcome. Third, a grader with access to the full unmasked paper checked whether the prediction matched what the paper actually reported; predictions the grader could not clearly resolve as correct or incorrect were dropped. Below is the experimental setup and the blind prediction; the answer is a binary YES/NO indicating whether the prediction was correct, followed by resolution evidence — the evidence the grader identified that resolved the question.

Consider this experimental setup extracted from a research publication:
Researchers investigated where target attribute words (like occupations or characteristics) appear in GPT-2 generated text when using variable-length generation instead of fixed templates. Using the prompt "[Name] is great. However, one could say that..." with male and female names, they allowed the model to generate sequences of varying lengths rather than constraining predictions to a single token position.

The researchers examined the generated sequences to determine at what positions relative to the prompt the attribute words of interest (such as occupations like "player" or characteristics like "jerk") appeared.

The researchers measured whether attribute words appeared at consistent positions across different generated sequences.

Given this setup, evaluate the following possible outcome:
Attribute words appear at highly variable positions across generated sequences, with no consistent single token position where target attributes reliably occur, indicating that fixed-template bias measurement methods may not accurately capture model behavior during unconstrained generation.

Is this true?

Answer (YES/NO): NO